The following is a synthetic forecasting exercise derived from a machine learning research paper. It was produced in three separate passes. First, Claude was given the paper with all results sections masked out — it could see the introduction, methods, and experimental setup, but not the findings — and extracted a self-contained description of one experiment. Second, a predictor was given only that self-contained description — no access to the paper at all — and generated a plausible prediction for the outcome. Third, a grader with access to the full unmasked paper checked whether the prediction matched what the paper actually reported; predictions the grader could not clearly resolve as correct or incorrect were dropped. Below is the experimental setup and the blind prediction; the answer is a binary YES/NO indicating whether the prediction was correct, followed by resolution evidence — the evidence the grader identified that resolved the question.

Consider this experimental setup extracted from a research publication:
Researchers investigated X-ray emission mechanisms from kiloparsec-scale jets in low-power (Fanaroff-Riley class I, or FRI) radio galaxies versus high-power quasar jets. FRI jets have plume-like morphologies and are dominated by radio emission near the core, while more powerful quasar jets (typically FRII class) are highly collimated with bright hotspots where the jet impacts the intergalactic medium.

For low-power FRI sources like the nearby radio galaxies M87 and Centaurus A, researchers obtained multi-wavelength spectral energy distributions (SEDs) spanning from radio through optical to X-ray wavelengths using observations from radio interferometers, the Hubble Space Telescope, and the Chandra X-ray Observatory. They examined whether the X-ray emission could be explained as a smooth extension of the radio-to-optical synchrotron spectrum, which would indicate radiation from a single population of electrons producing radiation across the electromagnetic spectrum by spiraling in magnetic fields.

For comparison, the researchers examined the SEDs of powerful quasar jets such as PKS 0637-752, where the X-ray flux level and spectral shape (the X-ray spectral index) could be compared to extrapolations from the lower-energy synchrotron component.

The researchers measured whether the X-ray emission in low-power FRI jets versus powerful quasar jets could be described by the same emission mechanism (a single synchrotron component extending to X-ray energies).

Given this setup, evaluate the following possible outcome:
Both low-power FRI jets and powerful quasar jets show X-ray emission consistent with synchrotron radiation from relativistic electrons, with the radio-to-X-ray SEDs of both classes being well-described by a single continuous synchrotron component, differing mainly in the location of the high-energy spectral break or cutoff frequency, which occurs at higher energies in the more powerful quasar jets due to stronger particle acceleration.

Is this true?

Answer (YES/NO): NO